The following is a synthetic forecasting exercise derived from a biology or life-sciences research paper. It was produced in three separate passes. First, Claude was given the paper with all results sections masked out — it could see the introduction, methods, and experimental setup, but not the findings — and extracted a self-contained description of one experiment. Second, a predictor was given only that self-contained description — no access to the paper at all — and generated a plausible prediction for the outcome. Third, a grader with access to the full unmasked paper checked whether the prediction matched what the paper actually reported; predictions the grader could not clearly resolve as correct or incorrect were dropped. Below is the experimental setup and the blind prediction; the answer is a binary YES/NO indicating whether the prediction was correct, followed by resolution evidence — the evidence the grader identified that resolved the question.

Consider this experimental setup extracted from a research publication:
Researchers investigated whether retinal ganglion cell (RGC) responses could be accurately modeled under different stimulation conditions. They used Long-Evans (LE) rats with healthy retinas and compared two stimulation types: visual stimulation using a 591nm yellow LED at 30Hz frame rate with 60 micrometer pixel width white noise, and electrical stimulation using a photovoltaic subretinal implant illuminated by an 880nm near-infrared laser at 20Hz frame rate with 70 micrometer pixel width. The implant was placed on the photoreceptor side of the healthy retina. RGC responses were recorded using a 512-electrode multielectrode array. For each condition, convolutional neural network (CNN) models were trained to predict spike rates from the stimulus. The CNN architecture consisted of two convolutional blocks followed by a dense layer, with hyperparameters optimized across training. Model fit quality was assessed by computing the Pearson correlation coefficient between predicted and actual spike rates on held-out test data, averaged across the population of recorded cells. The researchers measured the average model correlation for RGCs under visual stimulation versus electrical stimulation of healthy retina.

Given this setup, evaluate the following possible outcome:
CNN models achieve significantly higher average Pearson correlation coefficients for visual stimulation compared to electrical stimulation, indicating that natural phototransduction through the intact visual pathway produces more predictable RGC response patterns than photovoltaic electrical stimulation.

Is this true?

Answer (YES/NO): YES